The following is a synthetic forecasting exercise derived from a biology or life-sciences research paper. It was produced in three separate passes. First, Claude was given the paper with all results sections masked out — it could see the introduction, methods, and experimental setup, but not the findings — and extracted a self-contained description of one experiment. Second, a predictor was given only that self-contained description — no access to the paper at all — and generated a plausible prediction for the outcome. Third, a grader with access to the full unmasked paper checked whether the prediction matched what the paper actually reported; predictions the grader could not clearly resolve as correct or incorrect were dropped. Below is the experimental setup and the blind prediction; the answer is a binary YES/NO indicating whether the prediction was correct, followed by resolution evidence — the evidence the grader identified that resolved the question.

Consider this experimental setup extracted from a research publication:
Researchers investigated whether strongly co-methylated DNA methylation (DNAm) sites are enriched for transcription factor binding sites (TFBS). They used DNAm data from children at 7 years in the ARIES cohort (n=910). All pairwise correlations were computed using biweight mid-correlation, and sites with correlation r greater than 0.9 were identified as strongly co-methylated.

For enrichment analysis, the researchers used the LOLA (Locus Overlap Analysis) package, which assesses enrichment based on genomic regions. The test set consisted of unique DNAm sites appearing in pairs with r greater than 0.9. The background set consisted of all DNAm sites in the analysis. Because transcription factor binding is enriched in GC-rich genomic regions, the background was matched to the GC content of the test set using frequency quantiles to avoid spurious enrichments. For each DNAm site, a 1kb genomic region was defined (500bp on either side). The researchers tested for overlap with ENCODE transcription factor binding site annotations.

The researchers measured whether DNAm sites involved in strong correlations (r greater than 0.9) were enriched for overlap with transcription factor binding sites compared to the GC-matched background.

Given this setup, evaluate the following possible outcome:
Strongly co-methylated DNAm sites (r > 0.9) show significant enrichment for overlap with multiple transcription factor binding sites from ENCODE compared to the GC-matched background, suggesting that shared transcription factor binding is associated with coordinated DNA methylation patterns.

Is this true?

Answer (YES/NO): YES